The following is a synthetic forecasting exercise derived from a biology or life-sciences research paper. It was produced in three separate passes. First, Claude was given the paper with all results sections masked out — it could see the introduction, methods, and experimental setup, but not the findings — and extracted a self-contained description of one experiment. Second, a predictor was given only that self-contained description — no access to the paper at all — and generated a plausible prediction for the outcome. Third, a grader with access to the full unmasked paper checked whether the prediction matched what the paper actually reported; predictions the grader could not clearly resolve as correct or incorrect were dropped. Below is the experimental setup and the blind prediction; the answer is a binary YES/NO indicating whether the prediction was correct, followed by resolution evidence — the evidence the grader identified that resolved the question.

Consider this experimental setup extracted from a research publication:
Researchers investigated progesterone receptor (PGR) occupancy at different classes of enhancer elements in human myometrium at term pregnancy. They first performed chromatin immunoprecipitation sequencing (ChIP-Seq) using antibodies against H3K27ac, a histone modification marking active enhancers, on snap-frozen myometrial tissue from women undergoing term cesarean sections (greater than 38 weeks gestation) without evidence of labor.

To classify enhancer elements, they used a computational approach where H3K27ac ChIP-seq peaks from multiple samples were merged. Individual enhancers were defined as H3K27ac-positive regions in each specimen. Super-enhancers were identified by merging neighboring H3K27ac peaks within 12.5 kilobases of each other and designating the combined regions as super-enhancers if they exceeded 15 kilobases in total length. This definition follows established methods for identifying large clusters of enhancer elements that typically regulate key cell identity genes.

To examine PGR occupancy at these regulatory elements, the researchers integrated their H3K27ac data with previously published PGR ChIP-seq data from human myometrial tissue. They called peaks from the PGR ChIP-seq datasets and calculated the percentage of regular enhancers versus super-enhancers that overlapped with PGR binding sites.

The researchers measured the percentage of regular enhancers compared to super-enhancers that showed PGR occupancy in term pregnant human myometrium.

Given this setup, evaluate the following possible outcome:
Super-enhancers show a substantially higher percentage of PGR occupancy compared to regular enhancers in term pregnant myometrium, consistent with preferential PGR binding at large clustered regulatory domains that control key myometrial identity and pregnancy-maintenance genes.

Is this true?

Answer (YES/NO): YES